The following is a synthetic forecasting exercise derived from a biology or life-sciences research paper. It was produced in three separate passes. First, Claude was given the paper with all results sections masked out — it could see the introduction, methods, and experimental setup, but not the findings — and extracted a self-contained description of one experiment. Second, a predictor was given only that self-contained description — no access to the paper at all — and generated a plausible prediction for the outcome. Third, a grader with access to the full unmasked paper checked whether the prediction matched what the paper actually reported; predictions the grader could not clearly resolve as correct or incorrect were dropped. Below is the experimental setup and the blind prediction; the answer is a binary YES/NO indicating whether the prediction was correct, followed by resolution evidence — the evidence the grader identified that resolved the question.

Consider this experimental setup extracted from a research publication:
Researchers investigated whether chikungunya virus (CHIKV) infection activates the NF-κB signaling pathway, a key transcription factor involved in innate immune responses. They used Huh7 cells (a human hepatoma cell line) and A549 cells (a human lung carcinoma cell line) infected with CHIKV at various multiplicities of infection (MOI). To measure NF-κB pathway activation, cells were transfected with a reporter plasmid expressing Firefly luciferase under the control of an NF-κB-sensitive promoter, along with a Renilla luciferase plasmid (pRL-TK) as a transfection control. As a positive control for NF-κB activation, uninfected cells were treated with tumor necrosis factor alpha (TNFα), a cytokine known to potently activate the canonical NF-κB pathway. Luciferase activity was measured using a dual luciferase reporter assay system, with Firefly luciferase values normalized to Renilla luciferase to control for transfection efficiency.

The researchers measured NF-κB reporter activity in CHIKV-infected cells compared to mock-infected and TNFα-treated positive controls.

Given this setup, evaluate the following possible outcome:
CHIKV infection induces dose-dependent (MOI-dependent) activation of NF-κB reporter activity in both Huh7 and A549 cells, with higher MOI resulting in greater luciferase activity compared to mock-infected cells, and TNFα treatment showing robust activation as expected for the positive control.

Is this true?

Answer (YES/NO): NO